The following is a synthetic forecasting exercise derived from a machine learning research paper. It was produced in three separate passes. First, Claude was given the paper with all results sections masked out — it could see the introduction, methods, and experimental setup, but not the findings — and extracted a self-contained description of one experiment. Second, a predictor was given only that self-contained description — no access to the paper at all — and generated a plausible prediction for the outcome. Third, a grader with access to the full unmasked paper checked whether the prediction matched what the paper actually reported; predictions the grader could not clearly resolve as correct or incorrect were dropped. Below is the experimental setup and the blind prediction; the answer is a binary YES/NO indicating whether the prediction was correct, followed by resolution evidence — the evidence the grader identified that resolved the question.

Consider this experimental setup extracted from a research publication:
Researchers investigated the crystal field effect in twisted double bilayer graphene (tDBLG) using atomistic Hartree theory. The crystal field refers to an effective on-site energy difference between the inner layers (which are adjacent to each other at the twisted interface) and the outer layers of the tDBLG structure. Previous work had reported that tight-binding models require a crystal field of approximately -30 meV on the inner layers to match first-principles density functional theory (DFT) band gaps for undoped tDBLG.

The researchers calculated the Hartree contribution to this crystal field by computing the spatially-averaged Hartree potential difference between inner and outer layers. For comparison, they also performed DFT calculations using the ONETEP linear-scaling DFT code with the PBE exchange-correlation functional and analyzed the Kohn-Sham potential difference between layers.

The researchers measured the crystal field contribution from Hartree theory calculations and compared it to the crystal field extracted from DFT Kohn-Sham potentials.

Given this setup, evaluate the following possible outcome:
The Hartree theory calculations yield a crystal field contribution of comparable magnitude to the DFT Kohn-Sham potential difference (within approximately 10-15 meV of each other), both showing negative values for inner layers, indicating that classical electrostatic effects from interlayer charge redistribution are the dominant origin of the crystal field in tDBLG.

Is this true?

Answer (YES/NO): NO